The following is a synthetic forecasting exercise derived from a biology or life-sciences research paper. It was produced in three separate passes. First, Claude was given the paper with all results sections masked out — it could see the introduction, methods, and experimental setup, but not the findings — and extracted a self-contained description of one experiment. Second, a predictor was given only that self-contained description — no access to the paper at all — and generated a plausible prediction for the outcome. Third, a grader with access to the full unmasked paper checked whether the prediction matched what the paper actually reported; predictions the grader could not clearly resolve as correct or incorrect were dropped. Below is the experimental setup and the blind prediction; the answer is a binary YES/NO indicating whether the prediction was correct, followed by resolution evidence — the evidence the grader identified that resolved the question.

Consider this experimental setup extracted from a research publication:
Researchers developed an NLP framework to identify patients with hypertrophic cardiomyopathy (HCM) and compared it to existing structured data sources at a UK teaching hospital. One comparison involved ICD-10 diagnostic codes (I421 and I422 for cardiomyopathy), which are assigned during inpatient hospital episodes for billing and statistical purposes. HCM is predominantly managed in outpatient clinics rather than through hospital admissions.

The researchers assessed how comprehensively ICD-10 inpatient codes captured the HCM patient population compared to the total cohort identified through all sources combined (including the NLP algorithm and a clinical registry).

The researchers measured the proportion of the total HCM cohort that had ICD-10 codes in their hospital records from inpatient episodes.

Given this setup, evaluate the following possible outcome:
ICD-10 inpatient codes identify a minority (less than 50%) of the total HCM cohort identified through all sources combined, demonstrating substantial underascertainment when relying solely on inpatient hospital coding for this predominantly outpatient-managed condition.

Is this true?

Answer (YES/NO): YES